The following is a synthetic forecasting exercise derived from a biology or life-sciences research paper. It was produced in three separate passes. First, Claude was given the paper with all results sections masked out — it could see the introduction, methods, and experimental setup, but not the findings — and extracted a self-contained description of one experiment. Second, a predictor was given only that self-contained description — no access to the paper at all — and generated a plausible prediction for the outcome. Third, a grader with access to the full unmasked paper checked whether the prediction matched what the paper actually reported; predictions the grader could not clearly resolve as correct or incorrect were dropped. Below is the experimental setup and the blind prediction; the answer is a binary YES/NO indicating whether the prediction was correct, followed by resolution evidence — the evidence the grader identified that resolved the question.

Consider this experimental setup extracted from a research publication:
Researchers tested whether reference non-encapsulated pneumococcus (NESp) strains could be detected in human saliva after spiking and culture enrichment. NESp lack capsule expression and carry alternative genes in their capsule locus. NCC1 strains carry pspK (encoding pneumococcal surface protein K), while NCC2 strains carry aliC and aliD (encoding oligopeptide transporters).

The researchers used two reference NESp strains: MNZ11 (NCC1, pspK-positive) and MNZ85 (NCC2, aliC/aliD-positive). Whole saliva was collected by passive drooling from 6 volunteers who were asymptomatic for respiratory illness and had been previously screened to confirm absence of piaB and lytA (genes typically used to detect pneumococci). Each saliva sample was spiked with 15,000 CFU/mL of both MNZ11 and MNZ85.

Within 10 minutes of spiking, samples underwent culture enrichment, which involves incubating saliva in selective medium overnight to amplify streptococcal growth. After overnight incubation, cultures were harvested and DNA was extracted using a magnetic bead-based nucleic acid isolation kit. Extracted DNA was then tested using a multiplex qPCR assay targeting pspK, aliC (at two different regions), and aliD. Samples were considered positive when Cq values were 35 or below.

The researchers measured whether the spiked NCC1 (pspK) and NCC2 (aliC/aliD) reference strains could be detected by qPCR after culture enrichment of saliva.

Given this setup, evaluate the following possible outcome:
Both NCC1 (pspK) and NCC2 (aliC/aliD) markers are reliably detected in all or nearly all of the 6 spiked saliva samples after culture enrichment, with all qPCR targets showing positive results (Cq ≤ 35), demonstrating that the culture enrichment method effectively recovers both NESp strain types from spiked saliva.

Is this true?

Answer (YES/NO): YES